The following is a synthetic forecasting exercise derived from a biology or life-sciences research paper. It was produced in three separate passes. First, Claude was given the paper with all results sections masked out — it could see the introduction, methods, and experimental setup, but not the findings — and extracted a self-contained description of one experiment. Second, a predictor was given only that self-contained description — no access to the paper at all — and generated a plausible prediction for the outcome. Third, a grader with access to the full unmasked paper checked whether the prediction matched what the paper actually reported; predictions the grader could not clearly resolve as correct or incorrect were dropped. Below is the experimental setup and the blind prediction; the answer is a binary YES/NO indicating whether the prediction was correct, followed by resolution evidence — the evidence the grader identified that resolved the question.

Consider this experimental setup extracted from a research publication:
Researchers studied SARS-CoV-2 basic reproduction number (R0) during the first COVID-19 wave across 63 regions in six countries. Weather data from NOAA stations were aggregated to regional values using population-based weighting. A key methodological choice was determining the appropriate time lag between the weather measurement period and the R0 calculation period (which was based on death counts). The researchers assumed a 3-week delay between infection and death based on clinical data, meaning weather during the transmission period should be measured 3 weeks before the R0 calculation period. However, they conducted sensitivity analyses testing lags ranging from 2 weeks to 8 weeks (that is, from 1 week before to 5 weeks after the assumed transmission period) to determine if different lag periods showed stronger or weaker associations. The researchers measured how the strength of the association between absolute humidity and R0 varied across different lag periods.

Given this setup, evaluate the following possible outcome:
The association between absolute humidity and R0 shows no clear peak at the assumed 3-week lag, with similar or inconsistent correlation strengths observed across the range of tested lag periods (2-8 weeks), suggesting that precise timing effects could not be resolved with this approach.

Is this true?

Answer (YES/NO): NO